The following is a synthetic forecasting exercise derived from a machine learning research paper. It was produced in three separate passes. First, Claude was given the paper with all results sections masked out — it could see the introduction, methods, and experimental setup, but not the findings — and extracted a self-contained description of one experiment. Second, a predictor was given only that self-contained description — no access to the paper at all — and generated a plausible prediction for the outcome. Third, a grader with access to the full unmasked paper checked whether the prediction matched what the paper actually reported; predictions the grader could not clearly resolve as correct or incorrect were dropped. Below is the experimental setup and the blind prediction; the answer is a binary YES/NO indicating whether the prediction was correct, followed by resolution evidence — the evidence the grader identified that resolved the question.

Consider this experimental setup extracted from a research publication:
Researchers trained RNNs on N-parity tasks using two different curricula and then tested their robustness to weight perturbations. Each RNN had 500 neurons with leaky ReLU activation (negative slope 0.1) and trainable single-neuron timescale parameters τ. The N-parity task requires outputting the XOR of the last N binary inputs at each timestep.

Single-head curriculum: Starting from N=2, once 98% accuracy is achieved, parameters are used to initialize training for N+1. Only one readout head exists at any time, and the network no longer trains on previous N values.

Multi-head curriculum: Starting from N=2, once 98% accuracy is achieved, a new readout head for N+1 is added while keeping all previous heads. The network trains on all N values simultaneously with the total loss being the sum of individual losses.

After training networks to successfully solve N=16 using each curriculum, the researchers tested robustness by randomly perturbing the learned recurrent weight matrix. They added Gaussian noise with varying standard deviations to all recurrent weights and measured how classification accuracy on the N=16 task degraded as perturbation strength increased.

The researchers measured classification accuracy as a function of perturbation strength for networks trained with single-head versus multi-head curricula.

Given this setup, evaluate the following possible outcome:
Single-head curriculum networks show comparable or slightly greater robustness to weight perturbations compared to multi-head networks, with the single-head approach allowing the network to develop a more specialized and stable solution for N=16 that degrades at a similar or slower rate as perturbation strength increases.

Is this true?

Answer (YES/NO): NO